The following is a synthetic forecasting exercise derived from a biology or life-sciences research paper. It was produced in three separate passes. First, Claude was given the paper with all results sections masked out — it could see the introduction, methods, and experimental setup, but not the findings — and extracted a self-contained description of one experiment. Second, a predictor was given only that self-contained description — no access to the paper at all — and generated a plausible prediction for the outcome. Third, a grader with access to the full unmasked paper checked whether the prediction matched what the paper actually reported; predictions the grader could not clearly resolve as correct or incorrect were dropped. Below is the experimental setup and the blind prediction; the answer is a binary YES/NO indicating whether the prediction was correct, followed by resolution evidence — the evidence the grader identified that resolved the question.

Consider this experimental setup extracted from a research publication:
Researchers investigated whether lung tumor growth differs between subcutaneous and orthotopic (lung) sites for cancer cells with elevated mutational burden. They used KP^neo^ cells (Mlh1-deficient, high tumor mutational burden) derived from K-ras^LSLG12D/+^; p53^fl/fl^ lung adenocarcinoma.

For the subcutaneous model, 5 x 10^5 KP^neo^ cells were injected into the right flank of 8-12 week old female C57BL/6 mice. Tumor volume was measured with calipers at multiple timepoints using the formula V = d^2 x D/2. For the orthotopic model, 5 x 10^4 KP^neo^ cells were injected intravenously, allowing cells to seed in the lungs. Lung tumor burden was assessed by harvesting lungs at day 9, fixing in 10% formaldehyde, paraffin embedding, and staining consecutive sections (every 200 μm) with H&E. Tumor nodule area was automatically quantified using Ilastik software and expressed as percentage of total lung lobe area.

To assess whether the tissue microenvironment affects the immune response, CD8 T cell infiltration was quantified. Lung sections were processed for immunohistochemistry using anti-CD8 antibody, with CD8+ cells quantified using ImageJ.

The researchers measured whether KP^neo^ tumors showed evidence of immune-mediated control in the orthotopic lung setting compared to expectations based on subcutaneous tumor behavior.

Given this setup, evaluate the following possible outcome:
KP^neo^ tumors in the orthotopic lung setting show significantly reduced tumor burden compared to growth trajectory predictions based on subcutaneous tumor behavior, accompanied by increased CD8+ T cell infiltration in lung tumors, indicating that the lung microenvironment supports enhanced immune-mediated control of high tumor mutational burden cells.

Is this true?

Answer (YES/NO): NO